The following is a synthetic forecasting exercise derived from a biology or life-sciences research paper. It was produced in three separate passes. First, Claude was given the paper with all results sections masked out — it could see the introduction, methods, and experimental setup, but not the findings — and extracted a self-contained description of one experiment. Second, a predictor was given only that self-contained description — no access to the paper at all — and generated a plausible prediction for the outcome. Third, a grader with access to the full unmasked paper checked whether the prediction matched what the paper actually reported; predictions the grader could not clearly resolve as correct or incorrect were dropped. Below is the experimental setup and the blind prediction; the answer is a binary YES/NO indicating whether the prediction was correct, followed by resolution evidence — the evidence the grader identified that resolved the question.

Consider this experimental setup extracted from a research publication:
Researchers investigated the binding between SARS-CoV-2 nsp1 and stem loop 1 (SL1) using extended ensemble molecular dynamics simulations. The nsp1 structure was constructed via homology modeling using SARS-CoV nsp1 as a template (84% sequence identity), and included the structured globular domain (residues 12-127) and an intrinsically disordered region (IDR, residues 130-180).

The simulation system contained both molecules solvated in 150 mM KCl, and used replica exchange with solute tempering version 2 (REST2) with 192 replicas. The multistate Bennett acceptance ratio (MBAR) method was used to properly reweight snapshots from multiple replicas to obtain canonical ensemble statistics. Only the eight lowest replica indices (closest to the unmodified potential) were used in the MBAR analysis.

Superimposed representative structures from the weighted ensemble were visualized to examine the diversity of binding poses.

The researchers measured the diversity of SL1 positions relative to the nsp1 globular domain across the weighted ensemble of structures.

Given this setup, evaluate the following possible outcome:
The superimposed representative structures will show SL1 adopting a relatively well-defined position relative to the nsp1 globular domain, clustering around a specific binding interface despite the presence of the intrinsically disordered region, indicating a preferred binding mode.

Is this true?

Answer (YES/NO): NO